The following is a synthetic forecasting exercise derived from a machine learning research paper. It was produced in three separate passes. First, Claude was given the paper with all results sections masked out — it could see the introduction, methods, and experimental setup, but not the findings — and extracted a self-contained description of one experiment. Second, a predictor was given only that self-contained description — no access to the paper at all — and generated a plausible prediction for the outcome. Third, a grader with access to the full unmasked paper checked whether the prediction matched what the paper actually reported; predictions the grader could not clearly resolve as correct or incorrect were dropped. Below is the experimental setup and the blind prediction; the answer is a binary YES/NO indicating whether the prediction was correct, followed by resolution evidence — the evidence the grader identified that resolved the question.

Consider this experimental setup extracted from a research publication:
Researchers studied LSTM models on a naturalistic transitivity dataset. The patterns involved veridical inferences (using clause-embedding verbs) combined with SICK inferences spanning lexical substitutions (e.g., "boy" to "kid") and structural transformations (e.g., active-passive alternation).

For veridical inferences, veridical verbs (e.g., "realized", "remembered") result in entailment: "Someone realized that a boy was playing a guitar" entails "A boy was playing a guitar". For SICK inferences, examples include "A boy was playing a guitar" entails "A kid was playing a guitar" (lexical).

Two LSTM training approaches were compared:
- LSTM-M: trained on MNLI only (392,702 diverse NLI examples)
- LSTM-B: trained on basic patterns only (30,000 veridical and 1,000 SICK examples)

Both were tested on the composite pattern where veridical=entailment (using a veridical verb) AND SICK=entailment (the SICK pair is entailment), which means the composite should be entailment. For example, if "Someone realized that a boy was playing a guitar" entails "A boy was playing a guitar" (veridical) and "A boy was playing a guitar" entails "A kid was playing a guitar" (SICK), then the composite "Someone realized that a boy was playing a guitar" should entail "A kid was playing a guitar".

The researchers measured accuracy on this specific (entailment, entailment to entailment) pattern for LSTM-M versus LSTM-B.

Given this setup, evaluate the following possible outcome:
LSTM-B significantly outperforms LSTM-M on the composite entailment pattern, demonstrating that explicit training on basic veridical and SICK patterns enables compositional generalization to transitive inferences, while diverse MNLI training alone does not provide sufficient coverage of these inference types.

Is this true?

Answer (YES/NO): NO